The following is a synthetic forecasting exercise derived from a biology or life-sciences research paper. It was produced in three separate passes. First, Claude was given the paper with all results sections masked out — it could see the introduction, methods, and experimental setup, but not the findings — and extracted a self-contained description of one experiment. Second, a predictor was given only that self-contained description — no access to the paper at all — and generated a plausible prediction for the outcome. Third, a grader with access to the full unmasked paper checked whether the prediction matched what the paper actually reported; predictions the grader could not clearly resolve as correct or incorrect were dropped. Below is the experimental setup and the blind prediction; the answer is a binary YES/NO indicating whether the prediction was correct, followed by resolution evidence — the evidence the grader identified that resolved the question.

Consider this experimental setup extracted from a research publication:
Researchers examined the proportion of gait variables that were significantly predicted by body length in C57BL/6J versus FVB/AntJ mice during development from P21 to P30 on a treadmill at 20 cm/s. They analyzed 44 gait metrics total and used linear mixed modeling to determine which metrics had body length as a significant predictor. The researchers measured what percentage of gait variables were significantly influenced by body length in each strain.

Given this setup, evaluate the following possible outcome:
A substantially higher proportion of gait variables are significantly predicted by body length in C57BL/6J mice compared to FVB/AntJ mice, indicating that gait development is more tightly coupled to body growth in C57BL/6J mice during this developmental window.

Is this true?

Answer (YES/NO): NO